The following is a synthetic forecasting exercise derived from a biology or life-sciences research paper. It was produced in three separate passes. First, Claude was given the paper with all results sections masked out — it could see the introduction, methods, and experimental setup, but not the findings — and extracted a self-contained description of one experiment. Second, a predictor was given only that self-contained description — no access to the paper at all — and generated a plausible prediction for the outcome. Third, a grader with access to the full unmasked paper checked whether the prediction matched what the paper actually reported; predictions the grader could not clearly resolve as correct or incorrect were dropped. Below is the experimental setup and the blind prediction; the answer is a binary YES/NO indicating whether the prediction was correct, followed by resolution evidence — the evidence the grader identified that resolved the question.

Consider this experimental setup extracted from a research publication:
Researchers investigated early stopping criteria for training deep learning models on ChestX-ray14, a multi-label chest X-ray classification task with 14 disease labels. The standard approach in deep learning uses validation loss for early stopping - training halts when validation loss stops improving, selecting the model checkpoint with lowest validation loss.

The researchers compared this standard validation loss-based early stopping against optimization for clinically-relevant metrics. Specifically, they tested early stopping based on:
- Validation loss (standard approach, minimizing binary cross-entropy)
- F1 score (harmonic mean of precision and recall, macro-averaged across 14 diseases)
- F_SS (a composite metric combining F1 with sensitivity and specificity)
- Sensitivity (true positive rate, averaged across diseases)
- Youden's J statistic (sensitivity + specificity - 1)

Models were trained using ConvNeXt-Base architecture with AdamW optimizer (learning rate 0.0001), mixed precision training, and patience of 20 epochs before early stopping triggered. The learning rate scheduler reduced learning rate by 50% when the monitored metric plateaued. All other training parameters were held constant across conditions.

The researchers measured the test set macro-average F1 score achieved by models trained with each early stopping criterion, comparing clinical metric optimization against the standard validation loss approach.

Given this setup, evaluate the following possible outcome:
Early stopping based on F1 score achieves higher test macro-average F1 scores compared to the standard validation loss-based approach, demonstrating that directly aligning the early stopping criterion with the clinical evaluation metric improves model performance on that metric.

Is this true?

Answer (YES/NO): YES